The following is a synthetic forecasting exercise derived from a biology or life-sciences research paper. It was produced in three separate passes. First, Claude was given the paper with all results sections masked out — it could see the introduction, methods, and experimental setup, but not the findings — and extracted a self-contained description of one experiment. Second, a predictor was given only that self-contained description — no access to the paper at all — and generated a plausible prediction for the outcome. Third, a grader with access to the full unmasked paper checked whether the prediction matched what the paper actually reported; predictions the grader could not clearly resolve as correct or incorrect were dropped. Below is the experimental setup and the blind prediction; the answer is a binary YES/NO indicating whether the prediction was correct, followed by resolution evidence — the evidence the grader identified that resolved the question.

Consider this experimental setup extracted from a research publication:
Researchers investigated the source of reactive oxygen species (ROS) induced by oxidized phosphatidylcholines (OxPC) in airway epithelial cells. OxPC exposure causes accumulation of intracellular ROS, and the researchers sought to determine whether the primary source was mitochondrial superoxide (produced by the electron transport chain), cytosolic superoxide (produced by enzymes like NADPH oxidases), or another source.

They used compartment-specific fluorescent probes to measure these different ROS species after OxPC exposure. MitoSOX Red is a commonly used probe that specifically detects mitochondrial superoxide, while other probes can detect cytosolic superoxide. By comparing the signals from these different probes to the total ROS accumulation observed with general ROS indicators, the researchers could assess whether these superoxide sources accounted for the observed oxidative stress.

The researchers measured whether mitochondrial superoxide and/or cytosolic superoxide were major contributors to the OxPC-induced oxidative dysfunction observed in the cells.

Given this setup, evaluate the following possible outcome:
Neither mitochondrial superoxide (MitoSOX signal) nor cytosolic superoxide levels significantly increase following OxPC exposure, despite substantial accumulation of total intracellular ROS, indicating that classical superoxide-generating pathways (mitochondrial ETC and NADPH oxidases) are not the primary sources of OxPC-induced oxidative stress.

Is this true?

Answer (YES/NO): YES